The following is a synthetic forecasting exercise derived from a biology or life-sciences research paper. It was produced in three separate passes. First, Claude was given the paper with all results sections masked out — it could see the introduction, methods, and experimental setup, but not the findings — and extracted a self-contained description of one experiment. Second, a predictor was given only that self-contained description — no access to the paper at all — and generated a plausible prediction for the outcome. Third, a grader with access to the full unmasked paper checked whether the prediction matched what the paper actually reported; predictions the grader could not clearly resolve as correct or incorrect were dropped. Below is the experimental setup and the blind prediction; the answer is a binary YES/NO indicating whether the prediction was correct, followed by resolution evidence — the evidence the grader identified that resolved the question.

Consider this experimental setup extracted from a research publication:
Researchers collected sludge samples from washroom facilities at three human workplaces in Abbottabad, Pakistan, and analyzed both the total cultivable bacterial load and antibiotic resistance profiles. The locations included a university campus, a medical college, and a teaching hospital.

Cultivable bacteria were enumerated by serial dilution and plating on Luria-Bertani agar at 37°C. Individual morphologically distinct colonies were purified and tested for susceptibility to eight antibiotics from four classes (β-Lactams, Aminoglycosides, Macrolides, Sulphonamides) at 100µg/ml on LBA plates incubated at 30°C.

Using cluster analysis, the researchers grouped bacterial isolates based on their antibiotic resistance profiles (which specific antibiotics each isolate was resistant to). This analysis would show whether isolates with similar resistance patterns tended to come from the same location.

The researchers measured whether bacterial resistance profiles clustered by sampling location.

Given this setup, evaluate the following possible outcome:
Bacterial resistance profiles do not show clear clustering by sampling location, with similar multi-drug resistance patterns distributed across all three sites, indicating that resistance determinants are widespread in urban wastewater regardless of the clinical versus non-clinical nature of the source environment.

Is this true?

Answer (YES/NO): NO